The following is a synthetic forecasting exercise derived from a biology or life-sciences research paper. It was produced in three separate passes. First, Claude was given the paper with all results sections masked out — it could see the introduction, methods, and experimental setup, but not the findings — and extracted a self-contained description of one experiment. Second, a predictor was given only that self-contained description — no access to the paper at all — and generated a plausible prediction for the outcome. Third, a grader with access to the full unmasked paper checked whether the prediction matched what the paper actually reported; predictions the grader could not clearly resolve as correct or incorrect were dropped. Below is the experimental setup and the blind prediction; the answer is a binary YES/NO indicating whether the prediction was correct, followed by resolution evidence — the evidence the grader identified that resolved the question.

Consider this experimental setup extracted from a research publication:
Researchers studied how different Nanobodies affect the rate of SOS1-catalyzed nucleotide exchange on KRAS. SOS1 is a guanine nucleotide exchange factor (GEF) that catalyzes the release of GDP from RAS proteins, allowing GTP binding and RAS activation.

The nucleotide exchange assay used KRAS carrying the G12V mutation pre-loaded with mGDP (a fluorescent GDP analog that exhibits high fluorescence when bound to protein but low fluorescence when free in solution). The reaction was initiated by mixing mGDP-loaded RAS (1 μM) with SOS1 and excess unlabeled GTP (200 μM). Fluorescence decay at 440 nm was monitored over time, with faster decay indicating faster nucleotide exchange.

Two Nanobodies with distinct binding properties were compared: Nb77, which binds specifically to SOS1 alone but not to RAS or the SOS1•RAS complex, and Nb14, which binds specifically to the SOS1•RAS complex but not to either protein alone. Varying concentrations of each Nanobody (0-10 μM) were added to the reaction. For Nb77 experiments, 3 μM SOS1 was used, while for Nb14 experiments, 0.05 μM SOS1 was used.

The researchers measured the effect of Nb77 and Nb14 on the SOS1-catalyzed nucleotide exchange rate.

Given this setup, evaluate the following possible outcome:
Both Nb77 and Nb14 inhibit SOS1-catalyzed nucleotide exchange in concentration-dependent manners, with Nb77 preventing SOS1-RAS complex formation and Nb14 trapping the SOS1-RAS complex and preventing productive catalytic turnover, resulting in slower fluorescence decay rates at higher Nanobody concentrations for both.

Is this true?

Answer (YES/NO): NO